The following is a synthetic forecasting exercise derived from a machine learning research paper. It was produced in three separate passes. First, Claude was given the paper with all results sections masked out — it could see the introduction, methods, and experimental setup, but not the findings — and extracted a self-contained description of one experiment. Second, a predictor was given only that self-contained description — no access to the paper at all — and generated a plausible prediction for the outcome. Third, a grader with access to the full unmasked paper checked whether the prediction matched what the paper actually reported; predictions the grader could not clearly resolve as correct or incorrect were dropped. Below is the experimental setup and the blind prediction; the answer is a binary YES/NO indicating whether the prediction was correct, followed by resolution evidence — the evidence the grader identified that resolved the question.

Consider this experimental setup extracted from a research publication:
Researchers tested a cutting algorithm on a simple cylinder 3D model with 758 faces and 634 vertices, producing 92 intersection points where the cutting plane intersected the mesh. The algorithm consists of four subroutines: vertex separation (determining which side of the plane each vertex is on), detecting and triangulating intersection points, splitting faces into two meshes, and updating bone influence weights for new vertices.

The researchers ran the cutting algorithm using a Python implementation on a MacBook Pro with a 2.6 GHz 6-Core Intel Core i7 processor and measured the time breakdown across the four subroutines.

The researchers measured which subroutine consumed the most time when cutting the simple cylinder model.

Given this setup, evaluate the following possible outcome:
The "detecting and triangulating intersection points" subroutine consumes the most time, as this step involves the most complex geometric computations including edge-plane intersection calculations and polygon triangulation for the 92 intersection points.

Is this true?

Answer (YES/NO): YES